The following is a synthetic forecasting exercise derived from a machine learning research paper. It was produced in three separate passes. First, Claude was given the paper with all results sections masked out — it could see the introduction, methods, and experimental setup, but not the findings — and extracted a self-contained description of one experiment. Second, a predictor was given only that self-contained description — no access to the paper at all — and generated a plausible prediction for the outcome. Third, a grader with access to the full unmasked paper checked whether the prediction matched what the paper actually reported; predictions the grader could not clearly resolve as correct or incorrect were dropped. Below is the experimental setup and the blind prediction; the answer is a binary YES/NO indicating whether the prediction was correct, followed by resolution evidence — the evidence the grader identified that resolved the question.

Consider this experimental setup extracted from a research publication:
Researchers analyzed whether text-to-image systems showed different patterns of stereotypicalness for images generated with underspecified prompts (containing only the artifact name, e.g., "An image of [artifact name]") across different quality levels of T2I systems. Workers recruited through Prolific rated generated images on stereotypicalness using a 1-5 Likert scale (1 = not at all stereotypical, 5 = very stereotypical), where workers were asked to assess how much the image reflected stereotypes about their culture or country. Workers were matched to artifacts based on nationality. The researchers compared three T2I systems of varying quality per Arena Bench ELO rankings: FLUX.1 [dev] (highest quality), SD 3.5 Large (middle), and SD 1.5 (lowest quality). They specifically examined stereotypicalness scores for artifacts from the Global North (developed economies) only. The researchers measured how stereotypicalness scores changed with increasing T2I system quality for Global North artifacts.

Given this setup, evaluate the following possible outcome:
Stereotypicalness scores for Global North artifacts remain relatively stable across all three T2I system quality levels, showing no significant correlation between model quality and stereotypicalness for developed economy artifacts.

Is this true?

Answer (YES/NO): NO